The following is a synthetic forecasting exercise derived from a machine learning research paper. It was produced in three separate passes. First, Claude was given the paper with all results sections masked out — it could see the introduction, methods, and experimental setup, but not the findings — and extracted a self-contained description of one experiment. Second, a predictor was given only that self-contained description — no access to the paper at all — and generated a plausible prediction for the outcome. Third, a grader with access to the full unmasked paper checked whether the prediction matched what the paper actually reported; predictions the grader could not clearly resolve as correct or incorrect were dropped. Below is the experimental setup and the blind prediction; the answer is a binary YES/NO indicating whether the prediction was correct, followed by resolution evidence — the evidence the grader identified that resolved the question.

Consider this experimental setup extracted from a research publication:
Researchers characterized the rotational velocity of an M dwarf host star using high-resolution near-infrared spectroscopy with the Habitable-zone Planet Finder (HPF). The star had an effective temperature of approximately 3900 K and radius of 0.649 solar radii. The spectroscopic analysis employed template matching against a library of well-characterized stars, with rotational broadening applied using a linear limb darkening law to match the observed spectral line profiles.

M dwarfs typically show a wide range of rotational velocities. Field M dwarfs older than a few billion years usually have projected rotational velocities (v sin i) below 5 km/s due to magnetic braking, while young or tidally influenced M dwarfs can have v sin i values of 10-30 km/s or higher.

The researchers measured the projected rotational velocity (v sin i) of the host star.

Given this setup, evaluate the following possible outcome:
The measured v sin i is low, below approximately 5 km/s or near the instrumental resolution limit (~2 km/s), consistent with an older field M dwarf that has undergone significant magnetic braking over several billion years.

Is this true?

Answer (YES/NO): NO